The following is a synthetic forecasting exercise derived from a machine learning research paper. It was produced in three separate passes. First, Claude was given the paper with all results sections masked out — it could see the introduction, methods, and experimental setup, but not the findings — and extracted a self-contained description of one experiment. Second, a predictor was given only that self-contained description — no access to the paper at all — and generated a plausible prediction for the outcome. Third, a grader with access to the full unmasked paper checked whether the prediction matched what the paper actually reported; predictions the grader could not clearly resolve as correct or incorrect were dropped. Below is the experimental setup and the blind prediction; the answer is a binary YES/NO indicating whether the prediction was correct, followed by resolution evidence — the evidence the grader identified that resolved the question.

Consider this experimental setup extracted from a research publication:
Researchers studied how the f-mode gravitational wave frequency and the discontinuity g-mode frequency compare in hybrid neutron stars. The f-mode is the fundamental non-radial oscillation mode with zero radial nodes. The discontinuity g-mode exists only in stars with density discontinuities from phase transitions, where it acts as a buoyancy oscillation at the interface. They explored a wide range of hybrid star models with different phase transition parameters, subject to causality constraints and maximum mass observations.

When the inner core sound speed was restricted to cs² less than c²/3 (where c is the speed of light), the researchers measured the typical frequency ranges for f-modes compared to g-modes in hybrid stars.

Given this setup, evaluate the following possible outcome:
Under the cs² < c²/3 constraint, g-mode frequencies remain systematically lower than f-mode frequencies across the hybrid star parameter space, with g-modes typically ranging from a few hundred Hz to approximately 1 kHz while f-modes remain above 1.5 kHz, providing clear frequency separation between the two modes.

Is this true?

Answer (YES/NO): NO